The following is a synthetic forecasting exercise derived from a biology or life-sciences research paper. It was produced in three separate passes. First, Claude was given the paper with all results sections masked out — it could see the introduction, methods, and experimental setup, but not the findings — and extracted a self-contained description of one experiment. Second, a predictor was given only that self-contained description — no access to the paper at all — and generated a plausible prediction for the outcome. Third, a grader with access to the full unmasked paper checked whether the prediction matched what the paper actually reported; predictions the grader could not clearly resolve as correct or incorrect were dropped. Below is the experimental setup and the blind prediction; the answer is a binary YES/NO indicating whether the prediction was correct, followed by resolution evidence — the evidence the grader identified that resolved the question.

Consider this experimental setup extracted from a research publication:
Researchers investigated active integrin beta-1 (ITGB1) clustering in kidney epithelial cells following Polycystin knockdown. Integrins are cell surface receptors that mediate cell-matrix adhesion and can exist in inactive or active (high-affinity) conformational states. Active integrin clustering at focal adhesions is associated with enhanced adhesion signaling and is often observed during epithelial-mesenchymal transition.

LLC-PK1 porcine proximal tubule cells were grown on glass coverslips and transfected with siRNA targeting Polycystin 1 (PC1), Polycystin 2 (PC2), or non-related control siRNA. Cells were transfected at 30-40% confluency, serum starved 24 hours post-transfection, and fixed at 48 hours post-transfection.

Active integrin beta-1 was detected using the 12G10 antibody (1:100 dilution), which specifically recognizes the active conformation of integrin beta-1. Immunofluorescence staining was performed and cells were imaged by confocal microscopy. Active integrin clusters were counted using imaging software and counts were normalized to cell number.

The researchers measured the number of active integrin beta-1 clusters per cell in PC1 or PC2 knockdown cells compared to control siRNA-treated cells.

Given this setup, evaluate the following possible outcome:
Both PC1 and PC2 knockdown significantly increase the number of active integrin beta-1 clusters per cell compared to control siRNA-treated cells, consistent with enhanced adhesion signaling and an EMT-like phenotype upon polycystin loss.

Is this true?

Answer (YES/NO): YES